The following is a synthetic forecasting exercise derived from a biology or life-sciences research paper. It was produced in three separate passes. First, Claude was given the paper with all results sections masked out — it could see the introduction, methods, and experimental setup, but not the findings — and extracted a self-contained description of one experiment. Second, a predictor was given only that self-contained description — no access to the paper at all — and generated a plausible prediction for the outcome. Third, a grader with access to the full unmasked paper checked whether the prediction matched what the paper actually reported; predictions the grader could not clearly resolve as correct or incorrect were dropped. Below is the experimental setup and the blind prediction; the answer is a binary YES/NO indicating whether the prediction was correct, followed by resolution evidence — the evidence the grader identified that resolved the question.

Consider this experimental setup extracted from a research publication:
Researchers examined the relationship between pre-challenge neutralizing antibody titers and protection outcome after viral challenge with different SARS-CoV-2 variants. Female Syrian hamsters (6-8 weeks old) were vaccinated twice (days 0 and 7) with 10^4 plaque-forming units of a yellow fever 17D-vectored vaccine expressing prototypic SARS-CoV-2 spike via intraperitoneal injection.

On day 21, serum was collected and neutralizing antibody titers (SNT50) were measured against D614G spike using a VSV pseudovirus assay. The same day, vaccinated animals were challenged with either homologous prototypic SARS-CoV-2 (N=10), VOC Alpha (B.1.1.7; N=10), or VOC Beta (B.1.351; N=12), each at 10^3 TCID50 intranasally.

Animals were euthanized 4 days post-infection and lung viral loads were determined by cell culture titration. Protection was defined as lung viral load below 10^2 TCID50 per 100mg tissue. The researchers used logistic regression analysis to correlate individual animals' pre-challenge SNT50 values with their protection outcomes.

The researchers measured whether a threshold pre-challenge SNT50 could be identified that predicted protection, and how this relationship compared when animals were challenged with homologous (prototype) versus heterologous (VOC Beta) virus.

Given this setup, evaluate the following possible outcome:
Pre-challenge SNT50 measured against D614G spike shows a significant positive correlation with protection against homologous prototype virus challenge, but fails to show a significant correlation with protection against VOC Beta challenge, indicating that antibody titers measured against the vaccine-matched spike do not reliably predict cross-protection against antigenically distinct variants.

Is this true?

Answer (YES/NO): NO